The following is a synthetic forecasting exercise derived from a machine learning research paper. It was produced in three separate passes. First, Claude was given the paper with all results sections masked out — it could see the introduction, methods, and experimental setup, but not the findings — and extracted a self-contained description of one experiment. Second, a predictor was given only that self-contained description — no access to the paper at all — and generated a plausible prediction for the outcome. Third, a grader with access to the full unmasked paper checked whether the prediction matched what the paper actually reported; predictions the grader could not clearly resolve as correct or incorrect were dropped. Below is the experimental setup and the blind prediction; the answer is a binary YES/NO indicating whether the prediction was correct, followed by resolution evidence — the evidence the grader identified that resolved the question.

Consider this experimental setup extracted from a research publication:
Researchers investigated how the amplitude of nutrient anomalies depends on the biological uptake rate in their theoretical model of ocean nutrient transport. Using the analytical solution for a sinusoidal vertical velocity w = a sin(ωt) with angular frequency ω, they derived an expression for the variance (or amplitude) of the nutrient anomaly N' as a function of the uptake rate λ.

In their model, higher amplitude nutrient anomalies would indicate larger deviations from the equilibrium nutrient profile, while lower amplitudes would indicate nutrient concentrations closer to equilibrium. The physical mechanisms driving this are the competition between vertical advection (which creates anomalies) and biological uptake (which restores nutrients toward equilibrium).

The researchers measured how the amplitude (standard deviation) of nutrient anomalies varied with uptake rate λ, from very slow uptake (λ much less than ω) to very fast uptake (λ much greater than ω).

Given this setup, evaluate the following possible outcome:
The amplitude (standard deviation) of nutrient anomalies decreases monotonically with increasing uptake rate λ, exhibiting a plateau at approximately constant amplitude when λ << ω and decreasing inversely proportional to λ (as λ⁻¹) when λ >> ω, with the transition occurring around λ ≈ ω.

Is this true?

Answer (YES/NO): YES